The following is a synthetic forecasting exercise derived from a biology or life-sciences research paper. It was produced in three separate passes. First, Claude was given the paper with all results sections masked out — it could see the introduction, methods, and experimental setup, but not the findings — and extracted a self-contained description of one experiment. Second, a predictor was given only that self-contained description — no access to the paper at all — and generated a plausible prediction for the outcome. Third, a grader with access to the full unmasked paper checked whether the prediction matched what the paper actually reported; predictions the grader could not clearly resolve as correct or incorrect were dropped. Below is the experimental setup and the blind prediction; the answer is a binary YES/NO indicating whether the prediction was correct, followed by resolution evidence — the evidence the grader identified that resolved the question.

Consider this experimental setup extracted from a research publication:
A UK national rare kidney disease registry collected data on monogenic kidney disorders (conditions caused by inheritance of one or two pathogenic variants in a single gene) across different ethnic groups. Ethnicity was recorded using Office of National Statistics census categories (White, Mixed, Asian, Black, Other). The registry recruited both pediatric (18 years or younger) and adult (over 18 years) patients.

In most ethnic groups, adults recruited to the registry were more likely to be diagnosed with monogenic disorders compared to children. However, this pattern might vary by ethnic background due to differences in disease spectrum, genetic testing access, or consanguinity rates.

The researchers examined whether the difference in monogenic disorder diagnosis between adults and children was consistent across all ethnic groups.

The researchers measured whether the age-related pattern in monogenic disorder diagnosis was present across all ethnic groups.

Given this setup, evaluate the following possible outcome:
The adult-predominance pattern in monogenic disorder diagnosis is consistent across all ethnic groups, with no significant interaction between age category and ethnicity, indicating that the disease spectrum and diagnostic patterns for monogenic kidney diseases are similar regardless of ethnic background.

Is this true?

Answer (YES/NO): NO